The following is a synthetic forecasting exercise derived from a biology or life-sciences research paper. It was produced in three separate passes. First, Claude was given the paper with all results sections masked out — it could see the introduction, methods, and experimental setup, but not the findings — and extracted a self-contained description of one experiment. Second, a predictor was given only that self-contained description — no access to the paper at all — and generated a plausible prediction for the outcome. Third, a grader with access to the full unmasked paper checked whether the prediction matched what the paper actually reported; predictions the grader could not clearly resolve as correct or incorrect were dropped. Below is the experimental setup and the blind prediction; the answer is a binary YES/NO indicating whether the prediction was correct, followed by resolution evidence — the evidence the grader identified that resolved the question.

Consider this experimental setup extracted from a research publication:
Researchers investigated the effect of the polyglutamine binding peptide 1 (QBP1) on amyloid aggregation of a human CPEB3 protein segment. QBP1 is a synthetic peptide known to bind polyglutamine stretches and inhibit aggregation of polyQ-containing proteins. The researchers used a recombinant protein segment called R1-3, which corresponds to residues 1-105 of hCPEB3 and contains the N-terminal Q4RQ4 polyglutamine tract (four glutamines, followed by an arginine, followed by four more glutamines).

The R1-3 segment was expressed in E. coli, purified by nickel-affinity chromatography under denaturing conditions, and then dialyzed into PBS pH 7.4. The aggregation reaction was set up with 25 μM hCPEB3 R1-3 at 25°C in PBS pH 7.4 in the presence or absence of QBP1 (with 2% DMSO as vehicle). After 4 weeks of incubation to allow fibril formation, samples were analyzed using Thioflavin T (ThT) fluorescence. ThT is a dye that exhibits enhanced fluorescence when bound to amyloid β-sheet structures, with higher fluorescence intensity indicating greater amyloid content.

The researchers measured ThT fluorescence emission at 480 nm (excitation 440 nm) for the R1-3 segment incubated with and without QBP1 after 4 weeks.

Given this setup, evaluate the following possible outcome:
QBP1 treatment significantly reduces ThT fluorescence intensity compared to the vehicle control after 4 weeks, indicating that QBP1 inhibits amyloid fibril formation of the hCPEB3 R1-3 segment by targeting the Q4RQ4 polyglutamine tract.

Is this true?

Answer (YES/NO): YES